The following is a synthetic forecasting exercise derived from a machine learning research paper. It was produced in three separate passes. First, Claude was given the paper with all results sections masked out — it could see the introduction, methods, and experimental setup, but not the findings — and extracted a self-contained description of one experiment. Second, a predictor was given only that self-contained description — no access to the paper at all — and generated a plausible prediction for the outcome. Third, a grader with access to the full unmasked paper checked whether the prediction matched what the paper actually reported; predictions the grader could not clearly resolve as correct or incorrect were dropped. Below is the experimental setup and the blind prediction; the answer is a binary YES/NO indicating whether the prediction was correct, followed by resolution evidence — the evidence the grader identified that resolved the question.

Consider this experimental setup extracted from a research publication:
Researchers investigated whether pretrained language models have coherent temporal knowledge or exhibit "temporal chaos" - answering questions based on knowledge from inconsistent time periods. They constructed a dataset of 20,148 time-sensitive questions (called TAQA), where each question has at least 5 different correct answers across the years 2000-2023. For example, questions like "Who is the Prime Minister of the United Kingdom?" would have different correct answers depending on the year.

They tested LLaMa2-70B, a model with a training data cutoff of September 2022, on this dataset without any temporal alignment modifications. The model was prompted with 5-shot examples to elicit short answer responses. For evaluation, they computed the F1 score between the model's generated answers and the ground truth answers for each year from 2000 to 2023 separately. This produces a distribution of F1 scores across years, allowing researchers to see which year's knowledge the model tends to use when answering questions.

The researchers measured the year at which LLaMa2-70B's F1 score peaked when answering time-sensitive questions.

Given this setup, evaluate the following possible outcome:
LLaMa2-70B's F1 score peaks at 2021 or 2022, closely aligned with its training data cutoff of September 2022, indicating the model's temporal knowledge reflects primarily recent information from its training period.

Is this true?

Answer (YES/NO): NO